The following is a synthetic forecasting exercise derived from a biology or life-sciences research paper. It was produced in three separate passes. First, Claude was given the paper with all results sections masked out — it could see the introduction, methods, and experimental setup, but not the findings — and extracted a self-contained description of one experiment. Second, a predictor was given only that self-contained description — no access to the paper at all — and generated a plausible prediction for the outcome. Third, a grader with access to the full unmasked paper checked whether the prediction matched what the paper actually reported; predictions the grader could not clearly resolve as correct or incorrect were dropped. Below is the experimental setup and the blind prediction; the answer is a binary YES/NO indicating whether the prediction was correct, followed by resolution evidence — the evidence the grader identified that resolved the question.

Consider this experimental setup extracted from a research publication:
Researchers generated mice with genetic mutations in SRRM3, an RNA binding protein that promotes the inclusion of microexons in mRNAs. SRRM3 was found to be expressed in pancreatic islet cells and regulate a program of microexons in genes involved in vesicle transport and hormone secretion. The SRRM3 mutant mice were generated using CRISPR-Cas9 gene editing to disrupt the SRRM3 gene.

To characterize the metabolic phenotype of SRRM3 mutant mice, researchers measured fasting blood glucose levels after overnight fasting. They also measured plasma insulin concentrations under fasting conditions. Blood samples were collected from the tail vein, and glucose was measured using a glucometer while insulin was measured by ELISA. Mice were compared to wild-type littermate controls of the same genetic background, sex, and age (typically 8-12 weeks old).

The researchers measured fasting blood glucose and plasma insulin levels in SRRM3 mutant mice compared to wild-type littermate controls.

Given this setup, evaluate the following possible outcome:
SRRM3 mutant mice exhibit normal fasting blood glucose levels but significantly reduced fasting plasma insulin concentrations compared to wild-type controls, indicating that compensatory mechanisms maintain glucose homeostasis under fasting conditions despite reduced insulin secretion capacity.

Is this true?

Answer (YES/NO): NO